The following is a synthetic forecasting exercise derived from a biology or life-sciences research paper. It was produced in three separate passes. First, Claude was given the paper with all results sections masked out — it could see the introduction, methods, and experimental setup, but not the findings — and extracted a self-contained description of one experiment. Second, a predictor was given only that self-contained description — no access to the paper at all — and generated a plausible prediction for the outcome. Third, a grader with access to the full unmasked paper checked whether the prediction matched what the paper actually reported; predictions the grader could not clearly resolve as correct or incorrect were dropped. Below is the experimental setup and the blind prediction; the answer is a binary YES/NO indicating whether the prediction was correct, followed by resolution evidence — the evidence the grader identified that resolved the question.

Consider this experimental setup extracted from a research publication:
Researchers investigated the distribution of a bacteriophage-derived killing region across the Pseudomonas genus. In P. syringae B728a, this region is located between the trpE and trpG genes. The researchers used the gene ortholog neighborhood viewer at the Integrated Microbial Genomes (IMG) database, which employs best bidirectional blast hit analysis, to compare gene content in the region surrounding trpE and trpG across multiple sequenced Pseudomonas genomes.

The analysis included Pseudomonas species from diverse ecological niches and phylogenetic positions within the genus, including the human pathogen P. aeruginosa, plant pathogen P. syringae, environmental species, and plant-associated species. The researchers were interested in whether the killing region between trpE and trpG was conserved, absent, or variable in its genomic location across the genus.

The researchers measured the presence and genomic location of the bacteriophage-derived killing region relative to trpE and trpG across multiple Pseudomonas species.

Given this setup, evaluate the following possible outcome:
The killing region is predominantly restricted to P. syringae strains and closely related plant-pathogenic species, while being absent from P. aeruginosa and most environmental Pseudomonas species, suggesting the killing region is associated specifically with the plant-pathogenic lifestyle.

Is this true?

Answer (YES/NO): NO